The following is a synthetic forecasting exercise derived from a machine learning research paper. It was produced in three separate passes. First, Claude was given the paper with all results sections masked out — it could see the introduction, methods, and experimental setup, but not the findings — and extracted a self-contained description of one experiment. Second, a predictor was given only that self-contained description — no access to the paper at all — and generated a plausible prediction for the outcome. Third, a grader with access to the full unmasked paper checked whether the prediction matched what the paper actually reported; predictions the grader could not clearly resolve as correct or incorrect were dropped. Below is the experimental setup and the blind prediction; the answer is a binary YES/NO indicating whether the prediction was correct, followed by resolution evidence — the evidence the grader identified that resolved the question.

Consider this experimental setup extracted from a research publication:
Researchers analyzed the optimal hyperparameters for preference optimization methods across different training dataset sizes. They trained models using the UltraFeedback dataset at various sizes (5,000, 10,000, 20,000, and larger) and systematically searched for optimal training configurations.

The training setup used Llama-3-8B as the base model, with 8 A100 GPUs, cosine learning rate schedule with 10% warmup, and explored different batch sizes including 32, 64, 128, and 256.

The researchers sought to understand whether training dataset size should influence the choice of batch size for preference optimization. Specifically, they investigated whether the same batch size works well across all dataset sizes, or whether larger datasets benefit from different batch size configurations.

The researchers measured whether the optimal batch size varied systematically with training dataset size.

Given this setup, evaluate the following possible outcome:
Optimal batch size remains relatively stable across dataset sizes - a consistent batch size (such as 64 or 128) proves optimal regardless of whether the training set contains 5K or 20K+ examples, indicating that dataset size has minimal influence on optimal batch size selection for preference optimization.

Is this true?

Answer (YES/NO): NO